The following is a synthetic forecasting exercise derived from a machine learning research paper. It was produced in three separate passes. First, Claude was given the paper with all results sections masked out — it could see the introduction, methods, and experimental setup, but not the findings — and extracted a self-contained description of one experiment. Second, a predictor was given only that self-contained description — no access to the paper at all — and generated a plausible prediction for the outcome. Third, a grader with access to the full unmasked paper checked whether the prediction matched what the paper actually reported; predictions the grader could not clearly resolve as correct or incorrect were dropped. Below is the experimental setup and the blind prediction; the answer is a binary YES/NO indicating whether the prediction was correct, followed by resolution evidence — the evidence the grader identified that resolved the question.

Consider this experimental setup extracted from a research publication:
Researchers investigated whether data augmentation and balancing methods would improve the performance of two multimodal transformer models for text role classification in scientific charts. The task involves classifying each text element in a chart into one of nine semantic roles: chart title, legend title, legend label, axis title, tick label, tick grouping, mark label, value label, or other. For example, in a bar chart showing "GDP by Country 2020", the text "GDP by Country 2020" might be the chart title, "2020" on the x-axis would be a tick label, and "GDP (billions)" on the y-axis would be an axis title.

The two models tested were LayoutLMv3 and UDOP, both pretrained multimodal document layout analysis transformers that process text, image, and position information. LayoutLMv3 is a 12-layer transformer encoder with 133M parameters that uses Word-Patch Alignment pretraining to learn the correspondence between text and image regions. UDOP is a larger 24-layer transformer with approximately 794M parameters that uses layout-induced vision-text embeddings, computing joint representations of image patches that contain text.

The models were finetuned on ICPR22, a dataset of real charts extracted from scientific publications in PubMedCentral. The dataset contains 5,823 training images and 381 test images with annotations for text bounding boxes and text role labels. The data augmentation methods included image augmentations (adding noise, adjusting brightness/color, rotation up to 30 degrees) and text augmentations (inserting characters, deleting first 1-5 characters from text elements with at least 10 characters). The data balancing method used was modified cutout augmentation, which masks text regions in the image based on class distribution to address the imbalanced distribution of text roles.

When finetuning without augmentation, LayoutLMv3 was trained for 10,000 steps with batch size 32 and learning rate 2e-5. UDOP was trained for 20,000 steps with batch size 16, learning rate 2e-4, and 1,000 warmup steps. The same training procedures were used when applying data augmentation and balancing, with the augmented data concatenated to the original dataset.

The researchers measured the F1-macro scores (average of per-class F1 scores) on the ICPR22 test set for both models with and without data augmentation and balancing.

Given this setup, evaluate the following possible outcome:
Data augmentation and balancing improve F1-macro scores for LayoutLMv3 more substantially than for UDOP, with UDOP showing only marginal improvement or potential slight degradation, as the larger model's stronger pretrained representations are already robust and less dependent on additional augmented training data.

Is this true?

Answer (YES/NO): NO